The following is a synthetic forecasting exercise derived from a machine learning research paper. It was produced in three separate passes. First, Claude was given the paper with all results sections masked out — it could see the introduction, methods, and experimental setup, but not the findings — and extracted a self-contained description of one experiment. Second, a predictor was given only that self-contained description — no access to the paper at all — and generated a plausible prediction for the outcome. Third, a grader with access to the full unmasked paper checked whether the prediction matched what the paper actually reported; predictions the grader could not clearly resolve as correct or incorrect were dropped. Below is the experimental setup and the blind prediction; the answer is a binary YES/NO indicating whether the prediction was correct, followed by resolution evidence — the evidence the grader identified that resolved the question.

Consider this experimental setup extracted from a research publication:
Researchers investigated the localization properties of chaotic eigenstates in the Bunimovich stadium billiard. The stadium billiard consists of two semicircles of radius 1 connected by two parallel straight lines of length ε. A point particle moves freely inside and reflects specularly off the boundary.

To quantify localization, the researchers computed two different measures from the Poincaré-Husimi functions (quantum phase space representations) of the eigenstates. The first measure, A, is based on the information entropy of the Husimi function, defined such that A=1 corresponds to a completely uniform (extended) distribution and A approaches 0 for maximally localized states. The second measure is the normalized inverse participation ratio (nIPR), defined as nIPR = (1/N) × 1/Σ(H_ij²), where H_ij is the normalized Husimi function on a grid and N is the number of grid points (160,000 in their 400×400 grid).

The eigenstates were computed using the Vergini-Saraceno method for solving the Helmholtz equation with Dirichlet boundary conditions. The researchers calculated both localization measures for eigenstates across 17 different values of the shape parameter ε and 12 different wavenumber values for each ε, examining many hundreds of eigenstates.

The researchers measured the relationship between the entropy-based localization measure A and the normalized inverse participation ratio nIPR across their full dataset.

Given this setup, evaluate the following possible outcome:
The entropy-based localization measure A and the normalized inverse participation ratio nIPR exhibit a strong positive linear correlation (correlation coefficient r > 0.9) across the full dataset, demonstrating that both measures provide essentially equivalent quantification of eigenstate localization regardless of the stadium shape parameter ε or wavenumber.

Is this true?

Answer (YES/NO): YES